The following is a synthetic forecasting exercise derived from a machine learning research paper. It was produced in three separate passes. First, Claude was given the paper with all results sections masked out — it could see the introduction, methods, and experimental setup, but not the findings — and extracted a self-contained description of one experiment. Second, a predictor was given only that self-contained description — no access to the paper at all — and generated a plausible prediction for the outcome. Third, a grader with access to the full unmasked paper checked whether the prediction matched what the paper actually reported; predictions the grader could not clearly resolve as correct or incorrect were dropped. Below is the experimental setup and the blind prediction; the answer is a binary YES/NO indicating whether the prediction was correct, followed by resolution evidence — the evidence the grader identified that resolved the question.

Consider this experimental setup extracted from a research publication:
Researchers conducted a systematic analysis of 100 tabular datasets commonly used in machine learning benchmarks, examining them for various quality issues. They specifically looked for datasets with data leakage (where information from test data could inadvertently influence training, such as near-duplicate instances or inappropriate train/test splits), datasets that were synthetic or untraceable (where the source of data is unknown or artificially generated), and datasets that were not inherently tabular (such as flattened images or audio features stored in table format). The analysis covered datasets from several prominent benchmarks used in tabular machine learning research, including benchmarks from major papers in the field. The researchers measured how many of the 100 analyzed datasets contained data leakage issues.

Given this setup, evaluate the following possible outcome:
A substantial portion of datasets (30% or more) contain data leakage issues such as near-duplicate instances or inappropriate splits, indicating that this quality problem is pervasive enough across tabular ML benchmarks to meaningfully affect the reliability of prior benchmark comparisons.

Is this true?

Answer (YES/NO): NO